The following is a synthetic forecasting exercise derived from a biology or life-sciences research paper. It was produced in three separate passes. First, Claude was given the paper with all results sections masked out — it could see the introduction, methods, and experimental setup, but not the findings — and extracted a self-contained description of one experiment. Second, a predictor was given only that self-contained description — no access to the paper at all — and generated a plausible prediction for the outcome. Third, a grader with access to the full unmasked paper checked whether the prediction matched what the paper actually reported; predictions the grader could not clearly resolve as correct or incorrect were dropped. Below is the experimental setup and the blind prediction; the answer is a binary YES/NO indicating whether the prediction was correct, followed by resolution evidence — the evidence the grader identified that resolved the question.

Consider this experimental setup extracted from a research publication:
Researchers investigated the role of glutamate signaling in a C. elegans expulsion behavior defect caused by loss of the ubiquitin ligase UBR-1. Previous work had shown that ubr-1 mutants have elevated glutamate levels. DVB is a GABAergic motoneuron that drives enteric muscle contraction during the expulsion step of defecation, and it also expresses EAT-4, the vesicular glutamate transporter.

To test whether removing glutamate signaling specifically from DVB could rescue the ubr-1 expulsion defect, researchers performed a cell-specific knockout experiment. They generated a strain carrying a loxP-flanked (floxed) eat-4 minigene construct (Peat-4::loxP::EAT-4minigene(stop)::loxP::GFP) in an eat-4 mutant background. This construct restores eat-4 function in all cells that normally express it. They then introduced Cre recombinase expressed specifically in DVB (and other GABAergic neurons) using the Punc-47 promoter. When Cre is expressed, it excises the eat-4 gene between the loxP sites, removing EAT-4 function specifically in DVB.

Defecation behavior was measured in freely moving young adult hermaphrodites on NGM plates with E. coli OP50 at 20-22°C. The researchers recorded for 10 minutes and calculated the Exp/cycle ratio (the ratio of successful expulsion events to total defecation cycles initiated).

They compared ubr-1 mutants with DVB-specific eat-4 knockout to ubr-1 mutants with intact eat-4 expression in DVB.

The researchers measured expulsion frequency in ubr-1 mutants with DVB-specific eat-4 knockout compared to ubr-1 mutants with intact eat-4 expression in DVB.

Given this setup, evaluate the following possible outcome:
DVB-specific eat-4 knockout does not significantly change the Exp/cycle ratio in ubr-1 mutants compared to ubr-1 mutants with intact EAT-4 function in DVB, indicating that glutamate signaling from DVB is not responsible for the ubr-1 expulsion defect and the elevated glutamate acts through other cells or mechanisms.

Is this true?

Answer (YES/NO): NO